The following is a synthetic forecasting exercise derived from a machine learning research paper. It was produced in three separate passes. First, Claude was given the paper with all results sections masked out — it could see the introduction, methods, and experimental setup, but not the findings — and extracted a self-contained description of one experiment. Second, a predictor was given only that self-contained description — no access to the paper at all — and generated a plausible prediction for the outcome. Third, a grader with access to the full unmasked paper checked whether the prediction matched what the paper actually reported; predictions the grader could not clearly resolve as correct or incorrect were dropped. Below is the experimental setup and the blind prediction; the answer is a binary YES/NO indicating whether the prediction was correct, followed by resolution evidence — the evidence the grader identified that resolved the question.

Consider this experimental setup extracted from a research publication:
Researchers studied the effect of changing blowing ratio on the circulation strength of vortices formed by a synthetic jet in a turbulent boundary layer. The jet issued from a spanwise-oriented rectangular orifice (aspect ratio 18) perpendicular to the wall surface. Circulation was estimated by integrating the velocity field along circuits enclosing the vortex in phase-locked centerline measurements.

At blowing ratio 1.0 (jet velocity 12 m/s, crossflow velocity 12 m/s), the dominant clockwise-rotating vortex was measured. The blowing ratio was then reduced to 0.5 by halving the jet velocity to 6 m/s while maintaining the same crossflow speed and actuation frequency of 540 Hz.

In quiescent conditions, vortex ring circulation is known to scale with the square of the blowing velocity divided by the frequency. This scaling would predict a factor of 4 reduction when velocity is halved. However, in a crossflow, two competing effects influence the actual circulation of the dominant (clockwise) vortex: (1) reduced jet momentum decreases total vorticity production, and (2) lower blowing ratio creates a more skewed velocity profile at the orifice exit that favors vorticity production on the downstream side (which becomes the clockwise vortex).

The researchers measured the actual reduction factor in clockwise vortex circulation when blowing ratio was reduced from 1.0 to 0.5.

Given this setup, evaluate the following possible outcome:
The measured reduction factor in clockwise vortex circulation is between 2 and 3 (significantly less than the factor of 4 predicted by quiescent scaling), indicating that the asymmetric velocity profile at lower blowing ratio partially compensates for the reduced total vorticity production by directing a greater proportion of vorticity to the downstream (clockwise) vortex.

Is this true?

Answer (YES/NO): YES